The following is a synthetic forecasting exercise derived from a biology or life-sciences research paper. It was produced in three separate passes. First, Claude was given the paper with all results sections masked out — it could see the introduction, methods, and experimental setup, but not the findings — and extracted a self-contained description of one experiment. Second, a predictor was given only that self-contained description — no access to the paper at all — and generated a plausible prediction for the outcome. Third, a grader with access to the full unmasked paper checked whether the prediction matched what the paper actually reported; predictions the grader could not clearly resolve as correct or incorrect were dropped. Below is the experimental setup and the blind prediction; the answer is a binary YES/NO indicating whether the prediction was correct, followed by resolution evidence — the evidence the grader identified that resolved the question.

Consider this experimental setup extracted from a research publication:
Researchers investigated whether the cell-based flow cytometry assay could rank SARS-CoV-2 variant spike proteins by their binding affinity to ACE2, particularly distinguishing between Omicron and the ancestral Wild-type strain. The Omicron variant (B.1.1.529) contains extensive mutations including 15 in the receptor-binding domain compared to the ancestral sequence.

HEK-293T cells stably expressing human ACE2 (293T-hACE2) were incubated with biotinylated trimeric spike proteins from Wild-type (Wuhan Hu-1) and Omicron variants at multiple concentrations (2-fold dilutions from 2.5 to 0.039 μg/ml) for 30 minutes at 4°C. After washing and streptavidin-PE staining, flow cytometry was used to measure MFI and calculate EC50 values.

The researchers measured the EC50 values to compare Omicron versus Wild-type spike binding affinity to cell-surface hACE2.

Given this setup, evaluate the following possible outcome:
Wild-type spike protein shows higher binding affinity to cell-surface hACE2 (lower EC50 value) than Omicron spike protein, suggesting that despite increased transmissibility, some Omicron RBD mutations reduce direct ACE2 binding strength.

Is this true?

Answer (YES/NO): NO